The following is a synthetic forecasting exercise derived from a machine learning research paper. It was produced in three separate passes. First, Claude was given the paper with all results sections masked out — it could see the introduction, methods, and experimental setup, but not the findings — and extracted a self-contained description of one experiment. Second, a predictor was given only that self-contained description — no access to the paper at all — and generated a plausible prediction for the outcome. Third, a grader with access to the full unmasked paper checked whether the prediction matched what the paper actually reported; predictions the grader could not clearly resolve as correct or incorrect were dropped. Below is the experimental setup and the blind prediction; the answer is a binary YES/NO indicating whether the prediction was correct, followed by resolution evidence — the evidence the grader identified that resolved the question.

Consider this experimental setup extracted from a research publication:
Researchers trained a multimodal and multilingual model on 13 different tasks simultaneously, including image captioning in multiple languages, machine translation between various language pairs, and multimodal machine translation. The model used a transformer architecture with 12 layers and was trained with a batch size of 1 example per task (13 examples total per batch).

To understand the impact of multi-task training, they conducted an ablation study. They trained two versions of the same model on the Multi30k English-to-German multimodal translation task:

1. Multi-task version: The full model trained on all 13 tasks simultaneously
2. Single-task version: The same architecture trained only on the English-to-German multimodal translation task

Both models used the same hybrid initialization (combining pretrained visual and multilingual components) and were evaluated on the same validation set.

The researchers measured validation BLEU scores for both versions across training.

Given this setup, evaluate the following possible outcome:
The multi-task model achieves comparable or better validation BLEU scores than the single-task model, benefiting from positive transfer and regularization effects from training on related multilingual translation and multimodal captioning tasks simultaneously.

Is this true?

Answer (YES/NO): YES